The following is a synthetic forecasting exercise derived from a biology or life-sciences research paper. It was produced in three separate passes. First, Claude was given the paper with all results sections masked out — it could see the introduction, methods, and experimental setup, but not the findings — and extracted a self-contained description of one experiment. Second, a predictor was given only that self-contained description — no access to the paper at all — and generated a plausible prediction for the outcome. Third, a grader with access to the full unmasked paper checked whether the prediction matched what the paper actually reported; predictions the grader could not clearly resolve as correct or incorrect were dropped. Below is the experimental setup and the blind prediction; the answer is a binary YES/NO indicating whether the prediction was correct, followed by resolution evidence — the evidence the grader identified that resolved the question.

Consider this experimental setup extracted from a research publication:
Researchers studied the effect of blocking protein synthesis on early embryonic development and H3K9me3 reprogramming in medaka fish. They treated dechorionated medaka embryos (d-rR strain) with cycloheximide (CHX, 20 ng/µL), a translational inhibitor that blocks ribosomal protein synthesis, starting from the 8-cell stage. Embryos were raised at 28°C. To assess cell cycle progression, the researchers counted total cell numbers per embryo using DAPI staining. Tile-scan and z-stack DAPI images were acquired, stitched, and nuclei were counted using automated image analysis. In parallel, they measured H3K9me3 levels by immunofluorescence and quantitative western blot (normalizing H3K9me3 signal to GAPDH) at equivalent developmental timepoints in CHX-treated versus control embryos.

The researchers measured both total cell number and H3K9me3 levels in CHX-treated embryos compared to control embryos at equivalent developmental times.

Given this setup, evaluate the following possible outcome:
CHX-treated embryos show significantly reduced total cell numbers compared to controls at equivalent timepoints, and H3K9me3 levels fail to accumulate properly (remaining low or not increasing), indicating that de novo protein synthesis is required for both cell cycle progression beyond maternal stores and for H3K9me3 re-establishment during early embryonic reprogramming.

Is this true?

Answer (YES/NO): NO